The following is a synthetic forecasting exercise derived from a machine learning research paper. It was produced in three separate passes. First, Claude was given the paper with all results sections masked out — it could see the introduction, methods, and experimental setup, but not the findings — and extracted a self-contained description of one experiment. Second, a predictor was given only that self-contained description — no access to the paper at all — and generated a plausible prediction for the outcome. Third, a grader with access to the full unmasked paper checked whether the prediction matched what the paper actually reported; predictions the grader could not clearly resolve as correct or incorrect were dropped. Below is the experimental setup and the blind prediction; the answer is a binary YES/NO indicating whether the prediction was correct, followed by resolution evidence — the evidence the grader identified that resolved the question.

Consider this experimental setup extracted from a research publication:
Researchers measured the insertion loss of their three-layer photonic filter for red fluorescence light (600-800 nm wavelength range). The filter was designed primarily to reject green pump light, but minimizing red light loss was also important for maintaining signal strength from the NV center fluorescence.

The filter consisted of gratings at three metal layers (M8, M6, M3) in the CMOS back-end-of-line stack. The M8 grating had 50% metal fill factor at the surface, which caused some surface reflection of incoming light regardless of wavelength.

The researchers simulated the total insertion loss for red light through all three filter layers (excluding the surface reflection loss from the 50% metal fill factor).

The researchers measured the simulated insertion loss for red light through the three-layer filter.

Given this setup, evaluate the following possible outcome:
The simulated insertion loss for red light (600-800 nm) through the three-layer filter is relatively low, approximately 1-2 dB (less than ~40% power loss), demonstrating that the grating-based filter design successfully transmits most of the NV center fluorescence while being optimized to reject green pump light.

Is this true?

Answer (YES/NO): NO